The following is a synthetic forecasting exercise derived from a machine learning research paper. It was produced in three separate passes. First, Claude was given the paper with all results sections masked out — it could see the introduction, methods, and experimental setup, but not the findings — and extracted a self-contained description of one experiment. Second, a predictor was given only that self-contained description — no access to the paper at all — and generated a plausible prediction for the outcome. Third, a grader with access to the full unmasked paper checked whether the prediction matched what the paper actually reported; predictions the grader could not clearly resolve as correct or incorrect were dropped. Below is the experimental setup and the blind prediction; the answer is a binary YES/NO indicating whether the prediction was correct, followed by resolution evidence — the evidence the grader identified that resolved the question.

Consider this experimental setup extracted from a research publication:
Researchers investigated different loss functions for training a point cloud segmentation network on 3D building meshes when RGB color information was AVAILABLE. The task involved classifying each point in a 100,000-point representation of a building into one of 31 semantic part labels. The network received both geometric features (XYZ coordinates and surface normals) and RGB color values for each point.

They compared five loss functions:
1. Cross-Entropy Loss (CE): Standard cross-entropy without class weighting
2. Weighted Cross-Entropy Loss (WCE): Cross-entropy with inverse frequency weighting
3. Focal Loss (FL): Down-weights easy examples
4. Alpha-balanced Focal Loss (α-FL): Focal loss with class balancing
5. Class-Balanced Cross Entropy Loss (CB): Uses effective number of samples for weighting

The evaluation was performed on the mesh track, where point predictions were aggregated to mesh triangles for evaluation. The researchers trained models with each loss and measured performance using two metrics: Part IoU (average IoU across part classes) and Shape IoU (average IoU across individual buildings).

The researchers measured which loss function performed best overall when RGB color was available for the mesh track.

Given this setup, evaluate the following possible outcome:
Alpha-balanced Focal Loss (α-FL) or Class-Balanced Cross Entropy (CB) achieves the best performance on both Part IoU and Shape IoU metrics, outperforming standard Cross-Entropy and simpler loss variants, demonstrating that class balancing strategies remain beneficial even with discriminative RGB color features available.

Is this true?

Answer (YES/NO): YES